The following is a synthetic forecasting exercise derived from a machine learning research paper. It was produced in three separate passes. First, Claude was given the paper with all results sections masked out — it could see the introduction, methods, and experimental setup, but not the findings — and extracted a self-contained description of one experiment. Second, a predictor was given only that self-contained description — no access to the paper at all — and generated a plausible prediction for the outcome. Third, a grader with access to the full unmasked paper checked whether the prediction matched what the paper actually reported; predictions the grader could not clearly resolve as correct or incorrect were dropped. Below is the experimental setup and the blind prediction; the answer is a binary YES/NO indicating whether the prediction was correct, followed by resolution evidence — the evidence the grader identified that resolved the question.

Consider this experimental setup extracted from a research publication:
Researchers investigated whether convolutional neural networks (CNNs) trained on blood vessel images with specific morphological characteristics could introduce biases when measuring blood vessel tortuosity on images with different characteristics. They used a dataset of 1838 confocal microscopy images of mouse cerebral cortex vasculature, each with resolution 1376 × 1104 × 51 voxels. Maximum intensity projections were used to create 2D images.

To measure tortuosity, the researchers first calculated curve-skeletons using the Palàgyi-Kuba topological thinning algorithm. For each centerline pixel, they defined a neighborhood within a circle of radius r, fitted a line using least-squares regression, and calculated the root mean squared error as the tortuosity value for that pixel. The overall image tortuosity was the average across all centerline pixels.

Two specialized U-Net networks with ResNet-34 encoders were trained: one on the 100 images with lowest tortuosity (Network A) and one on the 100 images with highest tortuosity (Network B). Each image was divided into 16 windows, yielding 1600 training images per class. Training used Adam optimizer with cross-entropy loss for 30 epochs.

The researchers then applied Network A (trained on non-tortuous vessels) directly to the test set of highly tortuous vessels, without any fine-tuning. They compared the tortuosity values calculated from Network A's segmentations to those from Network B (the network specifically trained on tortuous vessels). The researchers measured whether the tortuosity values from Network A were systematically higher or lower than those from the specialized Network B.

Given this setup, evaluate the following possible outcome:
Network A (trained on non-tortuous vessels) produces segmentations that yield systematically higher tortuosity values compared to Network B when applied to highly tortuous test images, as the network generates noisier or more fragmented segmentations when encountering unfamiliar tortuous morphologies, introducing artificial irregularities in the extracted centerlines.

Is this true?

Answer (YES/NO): NO